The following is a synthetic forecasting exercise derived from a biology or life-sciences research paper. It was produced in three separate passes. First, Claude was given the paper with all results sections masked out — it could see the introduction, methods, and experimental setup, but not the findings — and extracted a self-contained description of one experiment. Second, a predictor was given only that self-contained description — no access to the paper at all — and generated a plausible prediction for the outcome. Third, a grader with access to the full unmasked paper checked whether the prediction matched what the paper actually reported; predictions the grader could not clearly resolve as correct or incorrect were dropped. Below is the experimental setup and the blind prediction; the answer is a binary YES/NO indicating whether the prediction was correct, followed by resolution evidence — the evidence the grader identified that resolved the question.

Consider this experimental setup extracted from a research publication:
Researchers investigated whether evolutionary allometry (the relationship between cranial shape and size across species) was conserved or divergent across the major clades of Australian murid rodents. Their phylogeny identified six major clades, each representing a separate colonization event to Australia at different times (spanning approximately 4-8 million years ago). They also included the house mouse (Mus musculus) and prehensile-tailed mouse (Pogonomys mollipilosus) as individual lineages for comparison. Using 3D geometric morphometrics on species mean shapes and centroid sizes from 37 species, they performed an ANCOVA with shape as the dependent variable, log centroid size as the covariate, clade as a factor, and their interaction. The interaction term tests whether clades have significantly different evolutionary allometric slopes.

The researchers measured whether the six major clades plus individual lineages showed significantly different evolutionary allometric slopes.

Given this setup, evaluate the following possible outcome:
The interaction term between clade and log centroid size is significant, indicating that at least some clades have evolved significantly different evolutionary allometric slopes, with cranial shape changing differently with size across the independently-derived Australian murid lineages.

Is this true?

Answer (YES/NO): YES